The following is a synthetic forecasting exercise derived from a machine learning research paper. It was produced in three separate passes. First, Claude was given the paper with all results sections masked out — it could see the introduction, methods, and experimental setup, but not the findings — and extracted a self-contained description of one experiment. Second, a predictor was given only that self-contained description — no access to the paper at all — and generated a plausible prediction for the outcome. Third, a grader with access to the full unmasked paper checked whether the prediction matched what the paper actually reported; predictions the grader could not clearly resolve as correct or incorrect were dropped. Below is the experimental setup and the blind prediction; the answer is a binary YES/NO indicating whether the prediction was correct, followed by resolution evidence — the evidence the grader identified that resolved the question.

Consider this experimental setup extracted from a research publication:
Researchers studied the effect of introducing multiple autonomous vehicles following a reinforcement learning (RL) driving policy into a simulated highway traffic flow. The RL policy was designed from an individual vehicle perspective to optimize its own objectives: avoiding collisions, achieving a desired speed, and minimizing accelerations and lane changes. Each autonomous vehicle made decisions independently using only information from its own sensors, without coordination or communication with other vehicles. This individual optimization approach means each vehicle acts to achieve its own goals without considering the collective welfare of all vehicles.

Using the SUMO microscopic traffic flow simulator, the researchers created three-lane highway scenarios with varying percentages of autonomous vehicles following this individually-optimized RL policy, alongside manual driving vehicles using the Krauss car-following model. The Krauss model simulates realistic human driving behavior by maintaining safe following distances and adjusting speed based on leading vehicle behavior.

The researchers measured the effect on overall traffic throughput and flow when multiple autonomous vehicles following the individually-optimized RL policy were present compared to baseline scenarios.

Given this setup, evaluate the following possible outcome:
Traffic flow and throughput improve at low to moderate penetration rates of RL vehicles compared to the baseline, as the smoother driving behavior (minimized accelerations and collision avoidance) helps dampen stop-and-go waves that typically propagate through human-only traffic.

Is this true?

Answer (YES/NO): NO